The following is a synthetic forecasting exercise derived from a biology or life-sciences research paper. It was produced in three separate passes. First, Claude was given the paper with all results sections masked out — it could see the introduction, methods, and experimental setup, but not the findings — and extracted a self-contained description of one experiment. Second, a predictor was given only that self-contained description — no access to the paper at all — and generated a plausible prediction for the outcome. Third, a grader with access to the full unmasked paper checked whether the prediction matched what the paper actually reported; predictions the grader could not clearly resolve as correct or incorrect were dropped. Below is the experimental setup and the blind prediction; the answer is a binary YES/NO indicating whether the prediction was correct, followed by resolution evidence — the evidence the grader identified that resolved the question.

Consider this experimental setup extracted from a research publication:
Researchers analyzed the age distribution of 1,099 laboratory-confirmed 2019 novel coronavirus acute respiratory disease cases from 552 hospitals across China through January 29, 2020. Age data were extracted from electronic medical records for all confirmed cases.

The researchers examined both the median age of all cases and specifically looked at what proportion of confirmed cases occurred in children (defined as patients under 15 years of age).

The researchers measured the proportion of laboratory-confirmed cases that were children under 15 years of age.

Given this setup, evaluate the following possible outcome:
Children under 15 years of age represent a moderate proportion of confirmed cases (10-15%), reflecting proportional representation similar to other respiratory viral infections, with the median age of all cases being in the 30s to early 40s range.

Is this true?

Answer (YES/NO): NO